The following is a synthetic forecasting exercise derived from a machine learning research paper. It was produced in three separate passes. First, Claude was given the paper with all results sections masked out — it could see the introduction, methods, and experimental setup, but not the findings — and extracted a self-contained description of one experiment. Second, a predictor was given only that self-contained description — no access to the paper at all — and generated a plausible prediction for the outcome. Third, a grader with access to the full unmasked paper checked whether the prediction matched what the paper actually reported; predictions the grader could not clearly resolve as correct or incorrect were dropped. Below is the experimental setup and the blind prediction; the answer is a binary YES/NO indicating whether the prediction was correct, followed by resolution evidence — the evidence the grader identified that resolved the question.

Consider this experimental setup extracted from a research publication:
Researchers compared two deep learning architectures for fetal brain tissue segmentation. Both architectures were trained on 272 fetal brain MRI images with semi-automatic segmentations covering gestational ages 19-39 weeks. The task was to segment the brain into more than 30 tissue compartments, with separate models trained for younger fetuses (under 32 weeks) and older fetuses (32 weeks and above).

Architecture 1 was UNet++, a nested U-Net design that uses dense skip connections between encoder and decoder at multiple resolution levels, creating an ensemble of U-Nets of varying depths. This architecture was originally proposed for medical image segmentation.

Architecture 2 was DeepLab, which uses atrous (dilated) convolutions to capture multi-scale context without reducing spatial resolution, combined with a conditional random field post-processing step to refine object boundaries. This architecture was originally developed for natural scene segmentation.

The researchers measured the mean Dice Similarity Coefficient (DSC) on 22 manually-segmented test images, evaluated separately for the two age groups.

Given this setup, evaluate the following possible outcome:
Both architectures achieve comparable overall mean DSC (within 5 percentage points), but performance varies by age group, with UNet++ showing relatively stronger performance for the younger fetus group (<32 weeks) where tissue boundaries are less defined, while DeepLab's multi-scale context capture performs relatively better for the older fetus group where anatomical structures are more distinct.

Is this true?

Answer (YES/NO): NO